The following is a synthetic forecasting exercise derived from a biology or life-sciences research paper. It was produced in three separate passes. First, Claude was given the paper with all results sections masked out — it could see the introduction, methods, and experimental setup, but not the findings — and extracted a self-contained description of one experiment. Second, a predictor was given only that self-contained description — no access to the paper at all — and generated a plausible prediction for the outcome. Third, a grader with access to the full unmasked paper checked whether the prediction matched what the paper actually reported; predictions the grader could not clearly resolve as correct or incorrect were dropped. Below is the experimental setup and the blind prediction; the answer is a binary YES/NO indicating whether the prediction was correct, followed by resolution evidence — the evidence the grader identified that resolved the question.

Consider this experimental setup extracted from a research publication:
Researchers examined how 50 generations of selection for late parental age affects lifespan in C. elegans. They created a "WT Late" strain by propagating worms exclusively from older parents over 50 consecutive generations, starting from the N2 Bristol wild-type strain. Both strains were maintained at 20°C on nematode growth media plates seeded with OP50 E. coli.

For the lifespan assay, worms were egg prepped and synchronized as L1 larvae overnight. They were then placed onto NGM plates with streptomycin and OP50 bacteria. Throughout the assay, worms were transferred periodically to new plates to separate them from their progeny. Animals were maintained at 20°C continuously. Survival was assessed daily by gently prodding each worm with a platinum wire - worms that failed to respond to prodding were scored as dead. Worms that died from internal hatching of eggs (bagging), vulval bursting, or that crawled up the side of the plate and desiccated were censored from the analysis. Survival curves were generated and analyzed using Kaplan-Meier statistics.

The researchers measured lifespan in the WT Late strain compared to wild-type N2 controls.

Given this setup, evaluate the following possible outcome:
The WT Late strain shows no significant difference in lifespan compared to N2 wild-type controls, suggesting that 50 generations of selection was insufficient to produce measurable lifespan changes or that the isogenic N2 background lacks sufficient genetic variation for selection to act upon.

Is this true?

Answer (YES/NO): NO